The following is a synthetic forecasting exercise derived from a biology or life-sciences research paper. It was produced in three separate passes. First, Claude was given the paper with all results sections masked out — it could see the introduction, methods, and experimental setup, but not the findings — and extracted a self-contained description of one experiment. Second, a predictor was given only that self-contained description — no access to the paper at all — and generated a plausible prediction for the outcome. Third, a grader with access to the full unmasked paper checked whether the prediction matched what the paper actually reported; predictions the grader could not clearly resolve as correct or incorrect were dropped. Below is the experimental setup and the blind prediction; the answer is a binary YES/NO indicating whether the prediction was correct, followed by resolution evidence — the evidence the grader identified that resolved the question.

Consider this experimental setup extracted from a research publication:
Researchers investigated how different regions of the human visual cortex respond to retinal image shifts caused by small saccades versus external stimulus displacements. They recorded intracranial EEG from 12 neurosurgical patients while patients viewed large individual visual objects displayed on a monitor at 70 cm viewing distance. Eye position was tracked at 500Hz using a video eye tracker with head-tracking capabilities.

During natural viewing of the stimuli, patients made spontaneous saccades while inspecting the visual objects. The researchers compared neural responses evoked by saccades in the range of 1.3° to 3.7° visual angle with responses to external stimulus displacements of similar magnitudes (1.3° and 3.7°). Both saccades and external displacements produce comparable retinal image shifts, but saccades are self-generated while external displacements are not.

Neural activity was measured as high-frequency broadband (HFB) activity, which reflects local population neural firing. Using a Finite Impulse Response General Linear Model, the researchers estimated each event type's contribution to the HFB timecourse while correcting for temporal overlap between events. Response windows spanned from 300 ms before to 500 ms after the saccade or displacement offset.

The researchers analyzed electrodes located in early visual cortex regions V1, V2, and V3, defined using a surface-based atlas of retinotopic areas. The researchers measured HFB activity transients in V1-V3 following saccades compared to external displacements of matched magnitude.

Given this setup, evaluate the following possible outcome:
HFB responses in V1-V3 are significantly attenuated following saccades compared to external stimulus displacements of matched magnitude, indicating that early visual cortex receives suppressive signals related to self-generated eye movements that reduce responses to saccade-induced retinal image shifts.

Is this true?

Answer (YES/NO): NO